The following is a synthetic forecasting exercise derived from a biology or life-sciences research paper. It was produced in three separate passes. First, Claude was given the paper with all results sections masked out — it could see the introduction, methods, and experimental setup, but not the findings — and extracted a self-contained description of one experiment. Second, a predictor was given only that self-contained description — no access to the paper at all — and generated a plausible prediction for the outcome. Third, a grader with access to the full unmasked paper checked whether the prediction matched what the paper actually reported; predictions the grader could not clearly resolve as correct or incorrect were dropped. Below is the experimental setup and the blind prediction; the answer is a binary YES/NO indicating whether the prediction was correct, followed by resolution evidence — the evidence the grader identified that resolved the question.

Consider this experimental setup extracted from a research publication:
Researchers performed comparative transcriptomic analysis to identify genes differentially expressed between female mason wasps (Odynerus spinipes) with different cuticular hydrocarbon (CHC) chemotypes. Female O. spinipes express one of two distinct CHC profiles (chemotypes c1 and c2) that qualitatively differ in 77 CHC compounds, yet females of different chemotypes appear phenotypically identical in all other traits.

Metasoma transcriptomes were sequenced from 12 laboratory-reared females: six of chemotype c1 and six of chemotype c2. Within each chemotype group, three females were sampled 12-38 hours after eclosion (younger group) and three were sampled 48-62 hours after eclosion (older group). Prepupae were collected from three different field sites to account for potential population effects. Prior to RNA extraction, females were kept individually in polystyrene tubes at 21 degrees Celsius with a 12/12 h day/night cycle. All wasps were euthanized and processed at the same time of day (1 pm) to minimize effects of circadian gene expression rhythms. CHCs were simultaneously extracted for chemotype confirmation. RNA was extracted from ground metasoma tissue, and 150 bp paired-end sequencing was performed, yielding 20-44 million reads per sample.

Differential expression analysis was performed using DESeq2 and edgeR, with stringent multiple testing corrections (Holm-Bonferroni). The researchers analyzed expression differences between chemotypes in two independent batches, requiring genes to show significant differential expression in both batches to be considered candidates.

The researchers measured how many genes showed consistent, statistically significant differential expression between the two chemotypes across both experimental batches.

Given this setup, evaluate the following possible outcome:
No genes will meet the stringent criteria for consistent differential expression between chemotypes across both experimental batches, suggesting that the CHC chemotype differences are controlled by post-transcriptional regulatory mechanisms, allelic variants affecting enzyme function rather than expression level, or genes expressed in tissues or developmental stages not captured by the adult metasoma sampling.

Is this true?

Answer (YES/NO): NO